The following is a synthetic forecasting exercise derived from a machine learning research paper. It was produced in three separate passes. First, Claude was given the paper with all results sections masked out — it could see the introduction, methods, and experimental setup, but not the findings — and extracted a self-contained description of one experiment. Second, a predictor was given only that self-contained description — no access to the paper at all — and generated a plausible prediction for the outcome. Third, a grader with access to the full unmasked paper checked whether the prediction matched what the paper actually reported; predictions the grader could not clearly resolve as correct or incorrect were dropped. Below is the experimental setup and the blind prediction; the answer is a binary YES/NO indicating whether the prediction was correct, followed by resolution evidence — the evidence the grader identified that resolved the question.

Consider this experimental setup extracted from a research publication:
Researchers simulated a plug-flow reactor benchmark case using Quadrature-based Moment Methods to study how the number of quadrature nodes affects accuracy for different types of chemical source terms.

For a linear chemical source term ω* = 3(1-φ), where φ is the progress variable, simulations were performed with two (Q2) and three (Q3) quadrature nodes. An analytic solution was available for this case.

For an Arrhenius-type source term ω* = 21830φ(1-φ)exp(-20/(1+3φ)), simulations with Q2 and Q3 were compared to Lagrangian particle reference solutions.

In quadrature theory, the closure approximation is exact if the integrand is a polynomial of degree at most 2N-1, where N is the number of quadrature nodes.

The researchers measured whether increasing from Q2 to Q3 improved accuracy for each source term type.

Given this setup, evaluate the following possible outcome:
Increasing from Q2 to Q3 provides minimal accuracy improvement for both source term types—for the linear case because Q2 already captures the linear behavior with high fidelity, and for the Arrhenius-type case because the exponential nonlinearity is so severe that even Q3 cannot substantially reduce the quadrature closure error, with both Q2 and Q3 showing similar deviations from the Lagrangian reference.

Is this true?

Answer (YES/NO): NO